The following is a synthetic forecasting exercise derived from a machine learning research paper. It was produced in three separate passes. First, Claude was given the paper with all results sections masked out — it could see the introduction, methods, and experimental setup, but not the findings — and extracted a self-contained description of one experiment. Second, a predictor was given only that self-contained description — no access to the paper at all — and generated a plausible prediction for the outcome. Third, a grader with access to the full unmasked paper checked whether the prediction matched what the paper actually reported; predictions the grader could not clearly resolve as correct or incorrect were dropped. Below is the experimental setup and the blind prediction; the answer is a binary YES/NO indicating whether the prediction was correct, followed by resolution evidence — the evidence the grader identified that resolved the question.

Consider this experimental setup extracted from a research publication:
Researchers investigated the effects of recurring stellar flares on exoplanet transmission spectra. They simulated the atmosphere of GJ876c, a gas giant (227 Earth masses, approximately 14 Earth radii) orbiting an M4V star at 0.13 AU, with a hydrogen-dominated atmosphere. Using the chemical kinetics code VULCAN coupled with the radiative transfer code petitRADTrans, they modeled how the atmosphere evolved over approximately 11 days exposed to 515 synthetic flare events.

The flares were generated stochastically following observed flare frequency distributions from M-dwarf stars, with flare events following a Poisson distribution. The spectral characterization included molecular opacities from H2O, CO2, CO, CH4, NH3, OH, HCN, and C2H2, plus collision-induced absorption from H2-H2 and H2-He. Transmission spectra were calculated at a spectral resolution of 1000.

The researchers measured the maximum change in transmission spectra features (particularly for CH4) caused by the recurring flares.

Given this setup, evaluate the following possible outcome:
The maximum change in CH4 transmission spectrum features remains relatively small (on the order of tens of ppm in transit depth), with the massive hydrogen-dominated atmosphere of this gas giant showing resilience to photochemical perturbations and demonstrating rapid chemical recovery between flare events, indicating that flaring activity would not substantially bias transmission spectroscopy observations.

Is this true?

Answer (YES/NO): NO